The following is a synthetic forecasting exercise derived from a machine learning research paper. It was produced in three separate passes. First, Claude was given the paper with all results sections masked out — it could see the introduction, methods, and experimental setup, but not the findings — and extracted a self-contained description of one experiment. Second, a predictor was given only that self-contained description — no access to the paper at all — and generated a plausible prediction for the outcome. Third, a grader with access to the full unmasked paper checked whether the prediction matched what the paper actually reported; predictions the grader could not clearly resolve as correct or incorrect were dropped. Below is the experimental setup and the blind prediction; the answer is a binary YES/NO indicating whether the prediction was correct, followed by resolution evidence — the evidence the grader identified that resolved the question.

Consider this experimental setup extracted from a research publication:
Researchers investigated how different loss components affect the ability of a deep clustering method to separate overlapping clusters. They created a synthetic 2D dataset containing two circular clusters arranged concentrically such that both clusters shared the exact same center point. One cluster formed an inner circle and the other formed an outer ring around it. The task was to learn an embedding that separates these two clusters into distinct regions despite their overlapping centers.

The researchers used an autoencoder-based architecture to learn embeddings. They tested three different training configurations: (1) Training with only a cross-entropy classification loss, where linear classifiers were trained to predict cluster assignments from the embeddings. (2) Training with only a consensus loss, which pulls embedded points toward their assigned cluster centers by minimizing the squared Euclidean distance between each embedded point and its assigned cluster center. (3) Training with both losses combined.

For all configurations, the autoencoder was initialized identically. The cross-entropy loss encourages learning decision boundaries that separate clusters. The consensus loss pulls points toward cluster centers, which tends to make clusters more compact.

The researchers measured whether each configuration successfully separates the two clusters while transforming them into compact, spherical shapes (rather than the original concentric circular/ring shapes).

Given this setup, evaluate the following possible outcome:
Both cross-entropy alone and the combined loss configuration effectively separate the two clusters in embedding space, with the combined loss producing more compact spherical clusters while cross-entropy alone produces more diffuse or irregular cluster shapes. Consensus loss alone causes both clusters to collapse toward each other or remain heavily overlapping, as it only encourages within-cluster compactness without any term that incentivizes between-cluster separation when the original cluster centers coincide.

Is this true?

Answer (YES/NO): YES